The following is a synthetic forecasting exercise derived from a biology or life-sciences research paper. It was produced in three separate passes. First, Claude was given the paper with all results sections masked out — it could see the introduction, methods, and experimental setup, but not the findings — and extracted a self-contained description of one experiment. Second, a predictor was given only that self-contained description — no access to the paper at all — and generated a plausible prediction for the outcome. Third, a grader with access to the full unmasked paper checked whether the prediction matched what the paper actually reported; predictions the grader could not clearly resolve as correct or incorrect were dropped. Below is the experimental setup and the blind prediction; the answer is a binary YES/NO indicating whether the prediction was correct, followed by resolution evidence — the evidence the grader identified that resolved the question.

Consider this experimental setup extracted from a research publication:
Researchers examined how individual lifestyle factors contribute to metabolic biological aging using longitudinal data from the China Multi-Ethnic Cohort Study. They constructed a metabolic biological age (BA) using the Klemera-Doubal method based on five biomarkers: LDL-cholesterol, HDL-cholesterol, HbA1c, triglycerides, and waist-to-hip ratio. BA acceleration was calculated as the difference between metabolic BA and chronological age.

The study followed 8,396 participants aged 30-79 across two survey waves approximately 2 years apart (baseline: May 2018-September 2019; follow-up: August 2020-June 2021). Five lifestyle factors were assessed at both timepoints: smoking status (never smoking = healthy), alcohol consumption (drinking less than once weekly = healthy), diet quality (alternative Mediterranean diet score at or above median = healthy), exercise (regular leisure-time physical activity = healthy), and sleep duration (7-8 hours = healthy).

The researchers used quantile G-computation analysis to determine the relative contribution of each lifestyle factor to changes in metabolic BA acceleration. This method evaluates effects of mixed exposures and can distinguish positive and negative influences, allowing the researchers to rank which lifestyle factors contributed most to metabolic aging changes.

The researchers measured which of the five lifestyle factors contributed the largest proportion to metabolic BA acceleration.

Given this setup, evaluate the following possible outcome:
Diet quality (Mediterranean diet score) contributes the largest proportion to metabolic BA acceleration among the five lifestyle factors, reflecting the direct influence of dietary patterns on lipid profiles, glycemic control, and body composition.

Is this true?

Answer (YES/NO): NO